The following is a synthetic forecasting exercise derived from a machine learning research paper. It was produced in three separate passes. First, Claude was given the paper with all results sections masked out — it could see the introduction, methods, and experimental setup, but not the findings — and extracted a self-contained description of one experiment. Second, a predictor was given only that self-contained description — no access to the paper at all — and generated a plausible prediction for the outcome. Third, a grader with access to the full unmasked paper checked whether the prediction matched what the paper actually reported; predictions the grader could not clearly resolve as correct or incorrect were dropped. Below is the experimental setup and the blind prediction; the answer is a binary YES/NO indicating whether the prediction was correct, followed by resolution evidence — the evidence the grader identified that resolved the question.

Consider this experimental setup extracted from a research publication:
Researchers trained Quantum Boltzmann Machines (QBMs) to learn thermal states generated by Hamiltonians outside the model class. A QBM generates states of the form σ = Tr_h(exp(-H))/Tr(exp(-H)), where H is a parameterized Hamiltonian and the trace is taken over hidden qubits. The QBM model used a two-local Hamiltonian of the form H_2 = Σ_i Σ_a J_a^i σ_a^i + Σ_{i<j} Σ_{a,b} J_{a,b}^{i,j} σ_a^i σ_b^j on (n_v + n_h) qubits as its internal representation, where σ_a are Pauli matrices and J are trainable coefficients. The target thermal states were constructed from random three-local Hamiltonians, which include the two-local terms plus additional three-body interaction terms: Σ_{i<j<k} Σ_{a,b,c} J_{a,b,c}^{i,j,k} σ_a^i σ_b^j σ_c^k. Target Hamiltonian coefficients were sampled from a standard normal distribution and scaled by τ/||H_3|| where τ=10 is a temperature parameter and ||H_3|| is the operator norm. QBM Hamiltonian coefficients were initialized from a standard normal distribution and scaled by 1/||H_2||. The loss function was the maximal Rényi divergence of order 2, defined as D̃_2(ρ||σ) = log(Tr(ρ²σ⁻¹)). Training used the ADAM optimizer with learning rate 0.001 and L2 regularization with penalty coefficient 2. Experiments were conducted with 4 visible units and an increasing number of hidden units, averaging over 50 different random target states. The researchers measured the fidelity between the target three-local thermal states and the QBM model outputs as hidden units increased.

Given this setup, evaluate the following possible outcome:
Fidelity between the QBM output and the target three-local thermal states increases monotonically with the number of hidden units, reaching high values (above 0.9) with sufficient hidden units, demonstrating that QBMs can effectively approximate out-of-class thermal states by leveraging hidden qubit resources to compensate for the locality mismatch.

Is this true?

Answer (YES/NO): NO